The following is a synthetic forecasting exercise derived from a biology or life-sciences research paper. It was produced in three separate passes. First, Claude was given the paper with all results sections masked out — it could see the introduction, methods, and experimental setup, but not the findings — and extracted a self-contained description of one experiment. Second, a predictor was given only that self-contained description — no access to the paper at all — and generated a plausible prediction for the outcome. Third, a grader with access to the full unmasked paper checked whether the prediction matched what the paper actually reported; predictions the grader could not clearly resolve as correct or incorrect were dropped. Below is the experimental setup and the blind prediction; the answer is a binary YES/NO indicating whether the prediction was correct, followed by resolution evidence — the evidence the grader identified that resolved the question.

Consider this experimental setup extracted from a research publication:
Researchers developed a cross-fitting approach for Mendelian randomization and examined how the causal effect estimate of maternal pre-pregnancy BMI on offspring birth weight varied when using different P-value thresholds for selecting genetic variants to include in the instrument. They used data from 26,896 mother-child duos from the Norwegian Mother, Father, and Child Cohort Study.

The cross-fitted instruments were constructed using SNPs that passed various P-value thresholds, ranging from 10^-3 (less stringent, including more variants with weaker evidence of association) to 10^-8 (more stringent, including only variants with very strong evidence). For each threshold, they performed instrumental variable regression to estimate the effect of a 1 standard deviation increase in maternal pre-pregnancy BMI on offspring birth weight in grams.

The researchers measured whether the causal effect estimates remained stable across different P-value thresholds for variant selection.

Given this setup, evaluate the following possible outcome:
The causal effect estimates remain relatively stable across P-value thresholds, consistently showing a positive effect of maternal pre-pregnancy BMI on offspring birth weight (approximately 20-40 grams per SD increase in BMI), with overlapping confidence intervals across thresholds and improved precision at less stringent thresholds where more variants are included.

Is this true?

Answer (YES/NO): NO